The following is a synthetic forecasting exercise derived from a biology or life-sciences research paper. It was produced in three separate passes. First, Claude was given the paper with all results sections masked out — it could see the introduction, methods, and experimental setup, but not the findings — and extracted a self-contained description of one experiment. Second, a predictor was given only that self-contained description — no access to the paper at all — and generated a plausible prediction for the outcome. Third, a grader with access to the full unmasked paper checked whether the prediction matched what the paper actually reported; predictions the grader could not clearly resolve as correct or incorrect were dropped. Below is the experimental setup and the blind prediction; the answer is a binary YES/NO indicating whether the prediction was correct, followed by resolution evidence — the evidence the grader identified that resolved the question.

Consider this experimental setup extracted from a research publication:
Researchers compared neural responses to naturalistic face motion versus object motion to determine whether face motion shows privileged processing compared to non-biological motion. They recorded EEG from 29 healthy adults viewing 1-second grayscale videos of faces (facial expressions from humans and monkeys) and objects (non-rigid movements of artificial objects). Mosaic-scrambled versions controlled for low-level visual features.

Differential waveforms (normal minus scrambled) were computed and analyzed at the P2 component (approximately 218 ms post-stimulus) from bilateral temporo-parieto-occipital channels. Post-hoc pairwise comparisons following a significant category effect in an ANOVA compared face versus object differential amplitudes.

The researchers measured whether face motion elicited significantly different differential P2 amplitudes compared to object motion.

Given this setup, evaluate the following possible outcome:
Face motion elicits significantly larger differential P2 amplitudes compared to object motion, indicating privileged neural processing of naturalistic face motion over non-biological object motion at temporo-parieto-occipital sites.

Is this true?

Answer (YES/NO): NO